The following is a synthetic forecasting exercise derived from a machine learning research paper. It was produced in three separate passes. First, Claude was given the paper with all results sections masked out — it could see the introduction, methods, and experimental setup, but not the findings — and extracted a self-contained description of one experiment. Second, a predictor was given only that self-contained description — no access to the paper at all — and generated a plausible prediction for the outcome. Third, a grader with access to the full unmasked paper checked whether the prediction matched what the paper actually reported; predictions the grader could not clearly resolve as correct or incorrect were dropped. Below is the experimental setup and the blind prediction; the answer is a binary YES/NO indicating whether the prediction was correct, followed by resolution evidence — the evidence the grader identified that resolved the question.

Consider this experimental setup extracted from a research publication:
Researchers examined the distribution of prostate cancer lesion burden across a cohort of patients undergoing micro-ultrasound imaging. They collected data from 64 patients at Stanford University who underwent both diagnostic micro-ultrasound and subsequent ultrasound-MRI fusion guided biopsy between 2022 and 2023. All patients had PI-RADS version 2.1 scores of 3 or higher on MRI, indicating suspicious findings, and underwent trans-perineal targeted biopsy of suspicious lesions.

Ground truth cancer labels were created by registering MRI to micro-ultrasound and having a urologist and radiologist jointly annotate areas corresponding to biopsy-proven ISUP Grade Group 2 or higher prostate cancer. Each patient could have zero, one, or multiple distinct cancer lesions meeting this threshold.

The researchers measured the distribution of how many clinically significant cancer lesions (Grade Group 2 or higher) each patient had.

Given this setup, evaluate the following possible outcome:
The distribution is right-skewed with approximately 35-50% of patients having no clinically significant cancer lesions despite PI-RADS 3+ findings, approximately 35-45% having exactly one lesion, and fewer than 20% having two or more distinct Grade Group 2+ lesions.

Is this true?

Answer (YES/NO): NO